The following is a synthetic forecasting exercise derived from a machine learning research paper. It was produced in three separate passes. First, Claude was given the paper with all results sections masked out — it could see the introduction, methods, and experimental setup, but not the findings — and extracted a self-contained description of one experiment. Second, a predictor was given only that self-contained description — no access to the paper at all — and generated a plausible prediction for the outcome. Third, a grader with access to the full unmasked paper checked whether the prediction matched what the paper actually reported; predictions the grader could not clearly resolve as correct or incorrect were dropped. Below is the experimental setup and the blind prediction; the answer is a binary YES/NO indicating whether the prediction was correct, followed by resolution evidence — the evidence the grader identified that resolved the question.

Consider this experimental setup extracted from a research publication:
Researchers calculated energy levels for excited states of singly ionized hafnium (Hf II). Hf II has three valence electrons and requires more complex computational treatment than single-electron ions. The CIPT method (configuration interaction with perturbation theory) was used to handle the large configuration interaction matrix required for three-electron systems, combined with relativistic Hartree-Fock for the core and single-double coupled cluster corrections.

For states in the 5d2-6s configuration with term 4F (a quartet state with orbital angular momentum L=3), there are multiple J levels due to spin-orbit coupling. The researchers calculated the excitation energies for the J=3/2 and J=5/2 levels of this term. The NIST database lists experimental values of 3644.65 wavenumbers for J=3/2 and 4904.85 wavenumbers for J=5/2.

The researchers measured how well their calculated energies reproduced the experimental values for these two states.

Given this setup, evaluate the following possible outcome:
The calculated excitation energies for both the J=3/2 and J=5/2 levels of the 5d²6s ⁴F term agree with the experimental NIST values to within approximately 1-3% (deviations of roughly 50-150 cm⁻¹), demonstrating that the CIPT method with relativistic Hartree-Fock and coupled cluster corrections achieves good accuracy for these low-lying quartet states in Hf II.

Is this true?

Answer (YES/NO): NO